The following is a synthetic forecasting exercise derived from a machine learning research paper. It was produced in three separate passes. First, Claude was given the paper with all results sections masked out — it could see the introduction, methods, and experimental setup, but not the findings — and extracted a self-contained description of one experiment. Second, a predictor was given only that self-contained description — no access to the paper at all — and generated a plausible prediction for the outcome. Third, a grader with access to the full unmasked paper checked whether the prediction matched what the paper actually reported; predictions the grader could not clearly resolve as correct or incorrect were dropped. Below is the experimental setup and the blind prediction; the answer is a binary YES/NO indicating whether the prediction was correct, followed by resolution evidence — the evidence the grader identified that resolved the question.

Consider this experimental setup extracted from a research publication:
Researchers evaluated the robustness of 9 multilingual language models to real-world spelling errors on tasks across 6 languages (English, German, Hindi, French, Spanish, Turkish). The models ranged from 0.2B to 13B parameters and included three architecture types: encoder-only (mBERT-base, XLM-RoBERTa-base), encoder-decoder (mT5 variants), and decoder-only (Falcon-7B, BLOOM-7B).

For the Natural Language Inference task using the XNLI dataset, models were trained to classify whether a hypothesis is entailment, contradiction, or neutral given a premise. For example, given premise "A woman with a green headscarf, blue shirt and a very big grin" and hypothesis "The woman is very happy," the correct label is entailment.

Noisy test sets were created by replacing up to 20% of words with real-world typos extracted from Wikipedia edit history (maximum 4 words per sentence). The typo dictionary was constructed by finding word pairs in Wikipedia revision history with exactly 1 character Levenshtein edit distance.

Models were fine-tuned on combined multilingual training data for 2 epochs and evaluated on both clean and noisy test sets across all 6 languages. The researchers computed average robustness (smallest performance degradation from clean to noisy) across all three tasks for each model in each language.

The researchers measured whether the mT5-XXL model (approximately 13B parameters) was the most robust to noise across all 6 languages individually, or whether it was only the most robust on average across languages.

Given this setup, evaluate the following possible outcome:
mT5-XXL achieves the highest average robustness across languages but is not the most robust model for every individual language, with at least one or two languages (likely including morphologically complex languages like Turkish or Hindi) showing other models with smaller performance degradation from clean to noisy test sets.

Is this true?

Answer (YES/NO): YES